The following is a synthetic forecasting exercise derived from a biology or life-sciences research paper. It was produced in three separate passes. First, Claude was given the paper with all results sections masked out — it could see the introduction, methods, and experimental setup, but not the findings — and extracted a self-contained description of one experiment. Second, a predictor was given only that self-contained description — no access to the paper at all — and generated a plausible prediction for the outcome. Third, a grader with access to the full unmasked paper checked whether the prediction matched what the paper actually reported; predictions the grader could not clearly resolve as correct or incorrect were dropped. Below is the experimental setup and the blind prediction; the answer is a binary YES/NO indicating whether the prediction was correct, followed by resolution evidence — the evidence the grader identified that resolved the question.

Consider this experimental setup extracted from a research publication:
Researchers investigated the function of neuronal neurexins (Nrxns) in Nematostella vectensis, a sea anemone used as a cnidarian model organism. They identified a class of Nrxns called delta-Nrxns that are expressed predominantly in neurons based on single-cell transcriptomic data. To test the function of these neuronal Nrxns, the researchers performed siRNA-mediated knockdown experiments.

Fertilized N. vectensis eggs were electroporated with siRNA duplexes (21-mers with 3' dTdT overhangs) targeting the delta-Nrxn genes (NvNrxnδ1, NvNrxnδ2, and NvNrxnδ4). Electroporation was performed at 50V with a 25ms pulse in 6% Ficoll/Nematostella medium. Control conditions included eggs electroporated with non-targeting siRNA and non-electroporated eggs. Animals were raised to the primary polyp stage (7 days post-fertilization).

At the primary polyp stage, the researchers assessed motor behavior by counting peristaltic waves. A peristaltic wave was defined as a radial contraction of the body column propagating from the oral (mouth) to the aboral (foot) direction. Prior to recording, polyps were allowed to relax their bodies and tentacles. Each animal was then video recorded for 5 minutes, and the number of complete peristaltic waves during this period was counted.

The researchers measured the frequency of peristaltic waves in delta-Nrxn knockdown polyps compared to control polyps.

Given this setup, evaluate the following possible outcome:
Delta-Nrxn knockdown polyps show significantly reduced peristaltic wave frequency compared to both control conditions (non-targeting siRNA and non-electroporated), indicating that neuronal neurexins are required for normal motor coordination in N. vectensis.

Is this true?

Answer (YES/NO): YES